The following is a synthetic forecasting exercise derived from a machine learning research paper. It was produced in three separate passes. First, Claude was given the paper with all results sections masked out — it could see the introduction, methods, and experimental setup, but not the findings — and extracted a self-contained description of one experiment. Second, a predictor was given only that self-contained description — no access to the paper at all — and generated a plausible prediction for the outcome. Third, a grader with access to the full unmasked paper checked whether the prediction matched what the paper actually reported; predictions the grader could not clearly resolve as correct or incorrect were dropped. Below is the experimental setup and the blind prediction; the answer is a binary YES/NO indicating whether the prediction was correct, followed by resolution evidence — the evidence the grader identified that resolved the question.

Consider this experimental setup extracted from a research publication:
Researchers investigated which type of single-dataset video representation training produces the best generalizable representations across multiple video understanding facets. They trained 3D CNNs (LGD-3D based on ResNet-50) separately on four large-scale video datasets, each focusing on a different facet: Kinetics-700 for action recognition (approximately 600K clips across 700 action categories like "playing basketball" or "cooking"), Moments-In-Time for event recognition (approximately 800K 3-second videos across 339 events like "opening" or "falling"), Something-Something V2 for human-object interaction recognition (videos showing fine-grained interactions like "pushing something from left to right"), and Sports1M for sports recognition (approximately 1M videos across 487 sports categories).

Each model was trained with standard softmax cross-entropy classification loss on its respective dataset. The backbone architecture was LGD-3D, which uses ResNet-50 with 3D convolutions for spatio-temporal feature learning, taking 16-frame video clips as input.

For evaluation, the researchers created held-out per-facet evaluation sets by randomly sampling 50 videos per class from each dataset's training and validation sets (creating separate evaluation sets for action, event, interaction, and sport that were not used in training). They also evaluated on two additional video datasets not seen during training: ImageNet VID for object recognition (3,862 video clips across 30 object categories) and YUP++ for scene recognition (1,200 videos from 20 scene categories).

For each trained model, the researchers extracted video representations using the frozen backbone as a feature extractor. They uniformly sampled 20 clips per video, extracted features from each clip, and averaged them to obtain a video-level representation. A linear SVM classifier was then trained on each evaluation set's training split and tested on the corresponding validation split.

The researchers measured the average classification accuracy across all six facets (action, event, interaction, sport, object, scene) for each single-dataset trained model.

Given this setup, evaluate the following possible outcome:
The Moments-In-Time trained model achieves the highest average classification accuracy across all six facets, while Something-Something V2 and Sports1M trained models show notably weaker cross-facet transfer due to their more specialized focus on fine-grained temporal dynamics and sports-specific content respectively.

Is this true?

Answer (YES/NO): NO